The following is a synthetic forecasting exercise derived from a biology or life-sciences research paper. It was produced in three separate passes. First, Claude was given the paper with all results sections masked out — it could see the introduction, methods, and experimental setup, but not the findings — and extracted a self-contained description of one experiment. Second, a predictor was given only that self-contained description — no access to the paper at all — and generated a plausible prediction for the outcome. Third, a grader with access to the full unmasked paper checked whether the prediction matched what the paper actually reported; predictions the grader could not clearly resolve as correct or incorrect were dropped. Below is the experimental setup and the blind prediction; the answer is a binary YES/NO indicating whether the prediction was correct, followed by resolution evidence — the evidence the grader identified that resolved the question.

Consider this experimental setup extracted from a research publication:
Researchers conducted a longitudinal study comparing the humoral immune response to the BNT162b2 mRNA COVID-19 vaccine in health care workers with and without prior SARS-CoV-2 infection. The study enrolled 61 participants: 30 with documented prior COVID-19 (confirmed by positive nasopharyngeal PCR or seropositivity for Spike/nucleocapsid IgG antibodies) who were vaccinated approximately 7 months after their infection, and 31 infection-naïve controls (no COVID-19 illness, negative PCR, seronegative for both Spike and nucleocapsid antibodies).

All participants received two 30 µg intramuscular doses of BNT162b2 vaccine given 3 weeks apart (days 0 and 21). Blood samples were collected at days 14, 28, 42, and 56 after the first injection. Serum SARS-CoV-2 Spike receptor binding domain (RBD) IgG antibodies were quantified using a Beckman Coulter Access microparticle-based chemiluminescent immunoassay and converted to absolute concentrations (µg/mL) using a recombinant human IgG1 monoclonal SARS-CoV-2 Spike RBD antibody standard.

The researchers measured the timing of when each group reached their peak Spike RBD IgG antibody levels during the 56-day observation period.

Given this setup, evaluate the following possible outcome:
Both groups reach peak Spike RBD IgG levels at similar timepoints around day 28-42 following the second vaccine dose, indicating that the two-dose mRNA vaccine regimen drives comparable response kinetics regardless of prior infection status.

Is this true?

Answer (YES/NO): NO